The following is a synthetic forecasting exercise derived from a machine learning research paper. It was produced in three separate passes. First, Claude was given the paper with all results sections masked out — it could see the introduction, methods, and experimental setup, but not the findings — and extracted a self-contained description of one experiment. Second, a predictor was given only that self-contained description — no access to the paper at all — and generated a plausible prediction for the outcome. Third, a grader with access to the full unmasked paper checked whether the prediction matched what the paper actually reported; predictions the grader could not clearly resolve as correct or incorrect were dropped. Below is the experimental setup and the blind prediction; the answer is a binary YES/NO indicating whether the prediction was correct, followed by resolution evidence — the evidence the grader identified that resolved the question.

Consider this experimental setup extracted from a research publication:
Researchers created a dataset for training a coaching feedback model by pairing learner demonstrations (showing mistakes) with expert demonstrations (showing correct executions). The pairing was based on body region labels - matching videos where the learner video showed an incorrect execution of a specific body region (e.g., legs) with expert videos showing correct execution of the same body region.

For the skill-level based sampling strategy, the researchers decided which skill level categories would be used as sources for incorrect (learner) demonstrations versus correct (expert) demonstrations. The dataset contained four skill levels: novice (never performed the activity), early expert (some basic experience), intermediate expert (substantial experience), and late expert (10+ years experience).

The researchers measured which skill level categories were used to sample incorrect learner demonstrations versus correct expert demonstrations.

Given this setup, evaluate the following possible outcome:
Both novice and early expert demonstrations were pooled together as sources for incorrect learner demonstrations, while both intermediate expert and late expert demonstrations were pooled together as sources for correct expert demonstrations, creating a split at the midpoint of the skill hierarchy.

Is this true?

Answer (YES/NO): YES